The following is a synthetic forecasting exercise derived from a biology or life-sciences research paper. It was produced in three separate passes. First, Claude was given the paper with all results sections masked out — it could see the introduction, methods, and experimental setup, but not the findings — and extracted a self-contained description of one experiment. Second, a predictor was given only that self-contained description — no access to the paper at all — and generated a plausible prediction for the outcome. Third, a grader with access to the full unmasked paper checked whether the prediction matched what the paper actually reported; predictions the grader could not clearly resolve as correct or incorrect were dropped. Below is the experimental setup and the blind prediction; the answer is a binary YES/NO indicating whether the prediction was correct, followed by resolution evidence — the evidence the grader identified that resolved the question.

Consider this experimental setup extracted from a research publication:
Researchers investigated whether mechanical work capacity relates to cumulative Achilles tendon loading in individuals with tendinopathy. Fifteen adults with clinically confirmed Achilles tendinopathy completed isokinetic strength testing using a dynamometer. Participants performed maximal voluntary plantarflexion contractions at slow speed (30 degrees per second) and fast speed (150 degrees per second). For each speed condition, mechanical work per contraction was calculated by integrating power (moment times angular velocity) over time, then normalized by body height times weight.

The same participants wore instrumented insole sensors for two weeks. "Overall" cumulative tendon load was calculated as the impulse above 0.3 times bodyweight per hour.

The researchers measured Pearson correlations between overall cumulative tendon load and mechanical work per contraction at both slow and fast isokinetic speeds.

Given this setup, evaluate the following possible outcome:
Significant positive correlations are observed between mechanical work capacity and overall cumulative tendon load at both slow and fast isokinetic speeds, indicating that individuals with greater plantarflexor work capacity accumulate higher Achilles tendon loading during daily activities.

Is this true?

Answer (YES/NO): NO